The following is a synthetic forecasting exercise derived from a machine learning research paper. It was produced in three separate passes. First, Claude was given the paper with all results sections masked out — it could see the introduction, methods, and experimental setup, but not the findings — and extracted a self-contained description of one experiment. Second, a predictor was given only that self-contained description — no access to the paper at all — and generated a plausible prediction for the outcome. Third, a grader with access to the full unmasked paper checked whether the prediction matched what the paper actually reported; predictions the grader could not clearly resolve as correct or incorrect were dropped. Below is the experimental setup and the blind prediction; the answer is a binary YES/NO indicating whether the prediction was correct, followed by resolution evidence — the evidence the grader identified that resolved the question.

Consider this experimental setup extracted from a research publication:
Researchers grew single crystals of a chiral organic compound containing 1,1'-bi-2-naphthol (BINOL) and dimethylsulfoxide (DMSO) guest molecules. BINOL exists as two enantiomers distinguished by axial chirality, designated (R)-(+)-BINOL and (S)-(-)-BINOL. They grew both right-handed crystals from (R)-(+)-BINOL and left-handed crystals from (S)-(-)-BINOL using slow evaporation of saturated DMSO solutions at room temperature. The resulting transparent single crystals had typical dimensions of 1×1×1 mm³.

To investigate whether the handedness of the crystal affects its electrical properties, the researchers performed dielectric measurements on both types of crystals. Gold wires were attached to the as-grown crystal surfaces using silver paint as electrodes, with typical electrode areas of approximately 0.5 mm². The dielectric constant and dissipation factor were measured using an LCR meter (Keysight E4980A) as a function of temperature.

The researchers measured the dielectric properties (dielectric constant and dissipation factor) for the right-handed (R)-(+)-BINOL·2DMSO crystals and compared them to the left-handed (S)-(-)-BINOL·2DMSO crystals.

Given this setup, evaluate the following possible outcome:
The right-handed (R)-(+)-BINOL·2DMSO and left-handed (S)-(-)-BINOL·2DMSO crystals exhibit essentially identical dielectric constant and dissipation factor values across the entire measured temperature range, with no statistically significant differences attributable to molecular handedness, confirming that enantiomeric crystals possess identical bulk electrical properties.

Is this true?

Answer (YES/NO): YES